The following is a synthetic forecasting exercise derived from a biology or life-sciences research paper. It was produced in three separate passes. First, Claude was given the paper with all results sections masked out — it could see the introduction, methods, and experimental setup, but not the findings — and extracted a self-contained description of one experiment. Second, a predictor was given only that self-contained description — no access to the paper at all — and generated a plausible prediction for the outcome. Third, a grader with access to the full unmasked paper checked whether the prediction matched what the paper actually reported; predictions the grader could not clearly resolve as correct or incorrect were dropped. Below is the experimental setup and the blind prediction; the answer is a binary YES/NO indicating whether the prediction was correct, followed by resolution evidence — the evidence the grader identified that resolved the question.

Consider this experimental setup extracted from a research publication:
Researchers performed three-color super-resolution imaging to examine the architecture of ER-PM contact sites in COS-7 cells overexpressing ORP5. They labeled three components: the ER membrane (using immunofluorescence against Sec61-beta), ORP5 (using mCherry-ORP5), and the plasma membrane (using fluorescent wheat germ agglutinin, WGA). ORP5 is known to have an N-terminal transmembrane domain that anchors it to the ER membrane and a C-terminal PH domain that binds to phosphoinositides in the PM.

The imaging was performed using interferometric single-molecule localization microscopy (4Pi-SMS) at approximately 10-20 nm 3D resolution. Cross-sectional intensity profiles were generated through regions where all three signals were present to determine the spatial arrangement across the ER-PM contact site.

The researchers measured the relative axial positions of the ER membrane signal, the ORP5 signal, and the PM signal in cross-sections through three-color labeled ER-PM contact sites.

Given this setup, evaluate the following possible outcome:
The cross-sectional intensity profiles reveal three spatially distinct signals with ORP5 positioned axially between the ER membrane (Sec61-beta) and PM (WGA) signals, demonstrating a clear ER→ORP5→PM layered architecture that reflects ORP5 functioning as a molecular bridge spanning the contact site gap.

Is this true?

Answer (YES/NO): NO